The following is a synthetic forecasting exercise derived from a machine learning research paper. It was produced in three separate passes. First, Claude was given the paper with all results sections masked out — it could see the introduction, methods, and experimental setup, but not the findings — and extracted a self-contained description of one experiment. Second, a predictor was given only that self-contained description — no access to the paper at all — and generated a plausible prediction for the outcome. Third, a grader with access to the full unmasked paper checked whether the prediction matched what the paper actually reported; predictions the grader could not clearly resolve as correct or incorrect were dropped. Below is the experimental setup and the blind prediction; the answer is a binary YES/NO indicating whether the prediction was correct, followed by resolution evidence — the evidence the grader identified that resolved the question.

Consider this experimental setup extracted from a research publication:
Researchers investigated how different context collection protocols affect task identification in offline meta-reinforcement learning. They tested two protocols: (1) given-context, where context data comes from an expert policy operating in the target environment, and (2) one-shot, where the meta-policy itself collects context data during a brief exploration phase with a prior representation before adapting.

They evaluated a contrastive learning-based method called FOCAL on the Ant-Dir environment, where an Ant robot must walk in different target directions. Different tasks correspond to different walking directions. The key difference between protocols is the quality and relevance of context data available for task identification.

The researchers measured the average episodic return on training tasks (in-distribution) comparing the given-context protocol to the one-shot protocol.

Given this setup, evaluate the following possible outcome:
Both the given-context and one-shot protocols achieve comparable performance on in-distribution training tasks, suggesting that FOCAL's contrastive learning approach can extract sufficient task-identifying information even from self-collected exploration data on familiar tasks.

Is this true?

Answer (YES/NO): NO